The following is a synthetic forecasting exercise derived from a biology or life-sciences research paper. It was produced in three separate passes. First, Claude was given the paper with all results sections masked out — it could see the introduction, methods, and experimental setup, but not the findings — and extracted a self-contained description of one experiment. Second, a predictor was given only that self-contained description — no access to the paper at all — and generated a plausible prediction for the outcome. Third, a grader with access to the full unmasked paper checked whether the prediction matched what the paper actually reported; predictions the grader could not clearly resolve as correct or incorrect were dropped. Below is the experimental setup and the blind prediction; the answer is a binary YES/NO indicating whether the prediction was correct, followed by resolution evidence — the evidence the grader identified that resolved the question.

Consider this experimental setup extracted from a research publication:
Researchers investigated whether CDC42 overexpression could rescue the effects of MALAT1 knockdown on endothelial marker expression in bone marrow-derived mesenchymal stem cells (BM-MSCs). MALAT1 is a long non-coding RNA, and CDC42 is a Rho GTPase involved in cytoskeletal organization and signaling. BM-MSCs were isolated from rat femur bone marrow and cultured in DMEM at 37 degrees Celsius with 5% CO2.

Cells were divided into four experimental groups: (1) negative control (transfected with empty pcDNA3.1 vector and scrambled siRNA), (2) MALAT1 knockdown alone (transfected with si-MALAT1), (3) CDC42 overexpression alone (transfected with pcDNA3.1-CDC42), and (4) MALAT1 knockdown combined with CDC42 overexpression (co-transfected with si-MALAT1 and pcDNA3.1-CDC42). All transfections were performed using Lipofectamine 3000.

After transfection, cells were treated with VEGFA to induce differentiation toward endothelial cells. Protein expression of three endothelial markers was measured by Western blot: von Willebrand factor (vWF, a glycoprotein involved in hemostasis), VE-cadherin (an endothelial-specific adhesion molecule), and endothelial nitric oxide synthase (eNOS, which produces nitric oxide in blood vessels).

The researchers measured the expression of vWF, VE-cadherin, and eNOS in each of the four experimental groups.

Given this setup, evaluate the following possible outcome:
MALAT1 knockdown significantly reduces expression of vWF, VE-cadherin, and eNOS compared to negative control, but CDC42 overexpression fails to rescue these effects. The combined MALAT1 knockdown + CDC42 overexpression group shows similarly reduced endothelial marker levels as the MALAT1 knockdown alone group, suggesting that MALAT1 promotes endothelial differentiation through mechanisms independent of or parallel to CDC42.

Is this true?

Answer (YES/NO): NO